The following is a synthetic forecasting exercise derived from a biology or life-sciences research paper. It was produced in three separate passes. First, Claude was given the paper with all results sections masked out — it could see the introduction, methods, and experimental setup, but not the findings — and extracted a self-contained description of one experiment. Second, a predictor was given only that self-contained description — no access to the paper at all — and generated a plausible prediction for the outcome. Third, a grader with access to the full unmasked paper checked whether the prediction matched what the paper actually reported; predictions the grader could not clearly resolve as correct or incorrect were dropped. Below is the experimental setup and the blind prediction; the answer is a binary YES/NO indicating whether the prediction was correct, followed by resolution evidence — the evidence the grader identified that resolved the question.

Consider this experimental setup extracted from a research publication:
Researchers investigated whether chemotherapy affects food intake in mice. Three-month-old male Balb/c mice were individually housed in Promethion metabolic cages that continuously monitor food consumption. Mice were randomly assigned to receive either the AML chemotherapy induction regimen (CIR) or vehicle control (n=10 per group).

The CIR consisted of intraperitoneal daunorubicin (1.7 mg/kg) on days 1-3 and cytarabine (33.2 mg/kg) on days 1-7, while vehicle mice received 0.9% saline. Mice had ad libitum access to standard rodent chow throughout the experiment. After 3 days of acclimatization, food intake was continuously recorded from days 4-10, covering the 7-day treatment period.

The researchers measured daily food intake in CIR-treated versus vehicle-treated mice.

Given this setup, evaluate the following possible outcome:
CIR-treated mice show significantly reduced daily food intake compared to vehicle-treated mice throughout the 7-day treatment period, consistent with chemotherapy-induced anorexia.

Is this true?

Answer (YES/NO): NO